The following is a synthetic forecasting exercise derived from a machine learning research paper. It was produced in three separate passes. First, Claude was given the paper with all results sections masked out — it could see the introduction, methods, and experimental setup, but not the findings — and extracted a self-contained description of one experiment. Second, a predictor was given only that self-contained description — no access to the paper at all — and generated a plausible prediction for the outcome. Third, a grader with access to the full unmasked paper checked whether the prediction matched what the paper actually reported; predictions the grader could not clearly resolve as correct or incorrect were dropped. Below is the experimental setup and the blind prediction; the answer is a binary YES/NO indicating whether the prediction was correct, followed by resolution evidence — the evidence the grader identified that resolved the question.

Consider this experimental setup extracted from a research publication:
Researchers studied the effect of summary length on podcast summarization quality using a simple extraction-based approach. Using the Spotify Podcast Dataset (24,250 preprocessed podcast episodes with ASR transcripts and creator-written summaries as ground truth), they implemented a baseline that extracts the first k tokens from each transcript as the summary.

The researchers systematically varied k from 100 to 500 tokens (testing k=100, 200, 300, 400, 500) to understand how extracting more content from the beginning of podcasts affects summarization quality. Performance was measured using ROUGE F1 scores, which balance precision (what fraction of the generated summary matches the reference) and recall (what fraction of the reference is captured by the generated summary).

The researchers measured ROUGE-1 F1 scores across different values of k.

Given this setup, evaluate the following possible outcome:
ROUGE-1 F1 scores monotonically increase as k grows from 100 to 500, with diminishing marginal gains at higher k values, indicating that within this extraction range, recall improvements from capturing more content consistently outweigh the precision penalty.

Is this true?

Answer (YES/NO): NO